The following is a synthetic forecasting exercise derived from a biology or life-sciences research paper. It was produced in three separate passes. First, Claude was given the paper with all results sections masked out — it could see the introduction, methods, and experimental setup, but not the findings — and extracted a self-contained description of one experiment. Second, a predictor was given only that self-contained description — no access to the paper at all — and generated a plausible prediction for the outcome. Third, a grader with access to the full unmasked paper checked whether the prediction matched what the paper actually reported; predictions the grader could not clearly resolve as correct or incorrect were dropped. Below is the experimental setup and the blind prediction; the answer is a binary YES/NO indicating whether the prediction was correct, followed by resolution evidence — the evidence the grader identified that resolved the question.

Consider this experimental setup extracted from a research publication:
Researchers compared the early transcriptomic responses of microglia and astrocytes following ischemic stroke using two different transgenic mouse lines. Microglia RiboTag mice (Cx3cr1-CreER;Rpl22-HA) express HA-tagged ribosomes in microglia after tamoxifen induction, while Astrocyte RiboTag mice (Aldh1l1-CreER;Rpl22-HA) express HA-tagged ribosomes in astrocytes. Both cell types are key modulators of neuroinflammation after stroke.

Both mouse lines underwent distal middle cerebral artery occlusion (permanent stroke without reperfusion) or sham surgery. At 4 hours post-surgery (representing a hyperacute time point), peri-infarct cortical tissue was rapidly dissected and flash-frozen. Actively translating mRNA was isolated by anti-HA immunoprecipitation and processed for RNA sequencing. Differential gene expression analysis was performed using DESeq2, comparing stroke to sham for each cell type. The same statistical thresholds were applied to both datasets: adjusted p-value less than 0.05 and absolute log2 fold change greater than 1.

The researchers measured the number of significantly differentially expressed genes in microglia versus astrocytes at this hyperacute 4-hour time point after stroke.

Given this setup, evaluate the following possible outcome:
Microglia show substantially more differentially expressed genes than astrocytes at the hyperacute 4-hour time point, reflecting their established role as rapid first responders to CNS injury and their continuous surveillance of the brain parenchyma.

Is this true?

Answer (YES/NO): NO